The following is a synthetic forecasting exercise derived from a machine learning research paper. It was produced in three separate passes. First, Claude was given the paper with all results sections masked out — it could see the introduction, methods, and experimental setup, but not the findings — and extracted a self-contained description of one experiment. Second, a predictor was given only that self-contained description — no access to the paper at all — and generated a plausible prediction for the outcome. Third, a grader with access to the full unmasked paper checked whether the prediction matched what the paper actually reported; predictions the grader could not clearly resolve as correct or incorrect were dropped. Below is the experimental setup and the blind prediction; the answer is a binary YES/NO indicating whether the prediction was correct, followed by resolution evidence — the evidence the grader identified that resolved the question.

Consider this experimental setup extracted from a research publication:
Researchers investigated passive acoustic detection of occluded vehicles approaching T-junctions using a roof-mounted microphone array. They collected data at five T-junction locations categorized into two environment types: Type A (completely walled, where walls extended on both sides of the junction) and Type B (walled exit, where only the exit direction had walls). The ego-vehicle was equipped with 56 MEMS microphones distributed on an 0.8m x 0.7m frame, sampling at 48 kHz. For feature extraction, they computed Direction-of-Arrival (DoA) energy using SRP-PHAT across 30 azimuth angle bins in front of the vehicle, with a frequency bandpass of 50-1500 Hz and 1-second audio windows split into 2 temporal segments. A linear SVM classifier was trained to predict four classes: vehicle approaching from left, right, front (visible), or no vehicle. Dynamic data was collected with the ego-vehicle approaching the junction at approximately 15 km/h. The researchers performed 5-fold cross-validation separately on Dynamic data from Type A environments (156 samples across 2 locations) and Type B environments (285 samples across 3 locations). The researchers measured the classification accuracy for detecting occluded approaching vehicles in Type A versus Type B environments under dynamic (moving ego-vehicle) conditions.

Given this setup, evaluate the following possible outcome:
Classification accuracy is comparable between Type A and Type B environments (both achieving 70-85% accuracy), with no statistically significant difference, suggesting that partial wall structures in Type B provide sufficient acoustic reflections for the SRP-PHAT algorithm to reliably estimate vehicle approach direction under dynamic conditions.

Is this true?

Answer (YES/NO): NO